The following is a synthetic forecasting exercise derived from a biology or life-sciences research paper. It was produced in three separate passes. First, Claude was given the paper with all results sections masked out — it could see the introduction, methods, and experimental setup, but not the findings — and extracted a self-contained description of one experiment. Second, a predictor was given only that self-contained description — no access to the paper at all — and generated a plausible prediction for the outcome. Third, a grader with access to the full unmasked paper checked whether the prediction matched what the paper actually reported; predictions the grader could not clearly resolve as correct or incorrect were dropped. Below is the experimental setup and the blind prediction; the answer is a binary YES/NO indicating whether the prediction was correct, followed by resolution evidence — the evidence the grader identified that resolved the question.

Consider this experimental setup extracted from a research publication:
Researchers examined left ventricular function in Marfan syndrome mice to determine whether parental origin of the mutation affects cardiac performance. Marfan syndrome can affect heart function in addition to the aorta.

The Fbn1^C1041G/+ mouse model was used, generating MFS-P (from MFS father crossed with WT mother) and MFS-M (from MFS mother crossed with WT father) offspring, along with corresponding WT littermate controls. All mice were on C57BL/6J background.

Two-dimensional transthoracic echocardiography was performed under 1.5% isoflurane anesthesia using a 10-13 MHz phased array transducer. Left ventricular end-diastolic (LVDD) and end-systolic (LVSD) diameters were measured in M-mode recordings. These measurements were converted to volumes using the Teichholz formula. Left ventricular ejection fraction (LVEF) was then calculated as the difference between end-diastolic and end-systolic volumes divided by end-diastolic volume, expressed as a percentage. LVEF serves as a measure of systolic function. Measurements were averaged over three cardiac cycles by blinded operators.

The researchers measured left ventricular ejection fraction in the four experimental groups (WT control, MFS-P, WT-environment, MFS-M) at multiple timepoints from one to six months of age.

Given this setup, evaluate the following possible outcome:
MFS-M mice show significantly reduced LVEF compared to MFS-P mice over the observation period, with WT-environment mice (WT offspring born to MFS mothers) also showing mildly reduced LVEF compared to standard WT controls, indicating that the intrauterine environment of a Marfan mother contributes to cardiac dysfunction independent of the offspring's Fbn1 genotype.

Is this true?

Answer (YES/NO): YES